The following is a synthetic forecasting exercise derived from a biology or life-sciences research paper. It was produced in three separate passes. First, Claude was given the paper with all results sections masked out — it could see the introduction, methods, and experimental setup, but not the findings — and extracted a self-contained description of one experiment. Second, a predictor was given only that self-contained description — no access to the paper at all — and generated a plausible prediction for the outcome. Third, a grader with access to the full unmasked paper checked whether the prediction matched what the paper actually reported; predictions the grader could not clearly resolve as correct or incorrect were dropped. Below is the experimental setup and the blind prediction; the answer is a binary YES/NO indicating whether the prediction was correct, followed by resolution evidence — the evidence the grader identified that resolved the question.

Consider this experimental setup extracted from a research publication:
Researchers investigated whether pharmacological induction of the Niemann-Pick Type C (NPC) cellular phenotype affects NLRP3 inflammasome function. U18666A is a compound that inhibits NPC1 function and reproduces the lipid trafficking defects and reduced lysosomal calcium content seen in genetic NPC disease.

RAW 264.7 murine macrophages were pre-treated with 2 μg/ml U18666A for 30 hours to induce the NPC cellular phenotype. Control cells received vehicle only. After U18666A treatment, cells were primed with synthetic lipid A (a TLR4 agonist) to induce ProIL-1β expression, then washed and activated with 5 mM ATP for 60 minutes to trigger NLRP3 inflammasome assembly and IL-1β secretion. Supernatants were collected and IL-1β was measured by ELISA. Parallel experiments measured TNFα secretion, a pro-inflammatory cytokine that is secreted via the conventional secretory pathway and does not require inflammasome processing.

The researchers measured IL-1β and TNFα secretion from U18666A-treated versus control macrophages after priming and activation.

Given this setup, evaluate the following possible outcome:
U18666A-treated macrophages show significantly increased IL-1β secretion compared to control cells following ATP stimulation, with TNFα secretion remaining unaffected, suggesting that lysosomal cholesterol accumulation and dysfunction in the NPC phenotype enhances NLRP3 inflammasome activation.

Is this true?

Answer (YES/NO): NO